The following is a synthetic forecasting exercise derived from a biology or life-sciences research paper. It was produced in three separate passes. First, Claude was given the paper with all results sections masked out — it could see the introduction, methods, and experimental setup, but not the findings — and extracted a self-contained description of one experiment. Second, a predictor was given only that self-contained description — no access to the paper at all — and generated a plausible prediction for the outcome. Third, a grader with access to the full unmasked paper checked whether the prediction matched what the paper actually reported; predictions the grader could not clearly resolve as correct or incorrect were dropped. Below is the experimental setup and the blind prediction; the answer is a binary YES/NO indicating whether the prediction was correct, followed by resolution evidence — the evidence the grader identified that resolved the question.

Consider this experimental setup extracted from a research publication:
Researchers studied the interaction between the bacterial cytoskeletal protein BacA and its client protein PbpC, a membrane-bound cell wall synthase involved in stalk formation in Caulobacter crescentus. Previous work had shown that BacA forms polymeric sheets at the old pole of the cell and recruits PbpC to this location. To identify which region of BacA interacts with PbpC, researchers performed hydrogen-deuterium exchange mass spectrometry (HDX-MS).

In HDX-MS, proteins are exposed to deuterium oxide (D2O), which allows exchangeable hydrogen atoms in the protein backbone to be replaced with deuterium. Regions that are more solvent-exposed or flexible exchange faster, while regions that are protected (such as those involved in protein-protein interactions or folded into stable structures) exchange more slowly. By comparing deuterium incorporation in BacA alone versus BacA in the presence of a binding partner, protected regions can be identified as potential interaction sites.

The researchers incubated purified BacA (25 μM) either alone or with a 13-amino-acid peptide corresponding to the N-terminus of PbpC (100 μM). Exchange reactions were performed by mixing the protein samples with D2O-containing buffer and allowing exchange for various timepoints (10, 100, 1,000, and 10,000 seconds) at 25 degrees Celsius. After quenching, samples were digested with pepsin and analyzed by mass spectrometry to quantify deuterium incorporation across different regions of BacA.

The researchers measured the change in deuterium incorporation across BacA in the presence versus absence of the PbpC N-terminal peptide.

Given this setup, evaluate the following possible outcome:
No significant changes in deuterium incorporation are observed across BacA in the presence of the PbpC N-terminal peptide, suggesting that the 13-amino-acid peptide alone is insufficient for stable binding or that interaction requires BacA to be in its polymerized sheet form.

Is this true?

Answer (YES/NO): NO